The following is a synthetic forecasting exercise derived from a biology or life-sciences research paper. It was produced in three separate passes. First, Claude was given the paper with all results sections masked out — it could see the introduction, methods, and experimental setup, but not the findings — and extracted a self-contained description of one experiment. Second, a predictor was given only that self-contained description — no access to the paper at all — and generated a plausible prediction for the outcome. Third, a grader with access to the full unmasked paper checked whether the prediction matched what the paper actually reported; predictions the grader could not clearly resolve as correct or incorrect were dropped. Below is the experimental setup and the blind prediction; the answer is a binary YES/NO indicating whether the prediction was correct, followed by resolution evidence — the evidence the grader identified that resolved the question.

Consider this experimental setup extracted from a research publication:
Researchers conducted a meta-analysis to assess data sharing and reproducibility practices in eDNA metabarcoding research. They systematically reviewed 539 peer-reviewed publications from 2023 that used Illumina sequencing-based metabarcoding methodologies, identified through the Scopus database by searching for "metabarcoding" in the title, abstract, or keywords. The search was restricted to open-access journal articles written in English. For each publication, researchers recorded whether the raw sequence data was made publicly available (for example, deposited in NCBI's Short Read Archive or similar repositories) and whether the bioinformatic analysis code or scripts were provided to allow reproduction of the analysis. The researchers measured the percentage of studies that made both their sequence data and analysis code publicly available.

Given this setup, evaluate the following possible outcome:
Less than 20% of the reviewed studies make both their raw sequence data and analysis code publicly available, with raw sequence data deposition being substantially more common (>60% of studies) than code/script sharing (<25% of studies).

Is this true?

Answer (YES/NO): NO